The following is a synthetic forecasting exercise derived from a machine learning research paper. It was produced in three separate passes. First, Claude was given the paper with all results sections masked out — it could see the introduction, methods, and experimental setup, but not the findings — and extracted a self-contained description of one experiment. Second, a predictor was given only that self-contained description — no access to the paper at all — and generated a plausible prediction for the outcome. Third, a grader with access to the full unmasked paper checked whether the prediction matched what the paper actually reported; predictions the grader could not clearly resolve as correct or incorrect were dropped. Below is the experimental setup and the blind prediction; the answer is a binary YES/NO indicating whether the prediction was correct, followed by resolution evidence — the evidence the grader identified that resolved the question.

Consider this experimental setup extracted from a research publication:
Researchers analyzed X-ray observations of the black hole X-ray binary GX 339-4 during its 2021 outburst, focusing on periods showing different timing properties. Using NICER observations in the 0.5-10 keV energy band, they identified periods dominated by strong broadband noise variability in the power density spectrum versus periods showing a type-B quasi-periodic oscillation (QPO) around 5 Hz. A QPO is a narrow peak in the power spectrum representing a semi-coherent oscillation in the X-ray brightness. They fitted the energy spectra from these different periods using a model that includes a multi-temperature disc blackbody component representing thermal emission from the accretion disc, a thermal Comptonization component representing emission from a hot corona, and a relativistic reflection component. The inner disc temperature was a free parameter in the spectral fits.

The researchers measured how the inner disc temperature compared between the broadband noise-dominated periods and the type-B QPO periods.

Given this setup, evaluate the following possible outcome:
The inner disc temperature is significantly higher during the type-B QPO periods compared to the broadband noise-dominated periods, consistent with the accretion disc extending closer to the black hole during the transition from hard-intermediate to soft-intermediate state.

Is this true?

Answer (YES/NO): NO